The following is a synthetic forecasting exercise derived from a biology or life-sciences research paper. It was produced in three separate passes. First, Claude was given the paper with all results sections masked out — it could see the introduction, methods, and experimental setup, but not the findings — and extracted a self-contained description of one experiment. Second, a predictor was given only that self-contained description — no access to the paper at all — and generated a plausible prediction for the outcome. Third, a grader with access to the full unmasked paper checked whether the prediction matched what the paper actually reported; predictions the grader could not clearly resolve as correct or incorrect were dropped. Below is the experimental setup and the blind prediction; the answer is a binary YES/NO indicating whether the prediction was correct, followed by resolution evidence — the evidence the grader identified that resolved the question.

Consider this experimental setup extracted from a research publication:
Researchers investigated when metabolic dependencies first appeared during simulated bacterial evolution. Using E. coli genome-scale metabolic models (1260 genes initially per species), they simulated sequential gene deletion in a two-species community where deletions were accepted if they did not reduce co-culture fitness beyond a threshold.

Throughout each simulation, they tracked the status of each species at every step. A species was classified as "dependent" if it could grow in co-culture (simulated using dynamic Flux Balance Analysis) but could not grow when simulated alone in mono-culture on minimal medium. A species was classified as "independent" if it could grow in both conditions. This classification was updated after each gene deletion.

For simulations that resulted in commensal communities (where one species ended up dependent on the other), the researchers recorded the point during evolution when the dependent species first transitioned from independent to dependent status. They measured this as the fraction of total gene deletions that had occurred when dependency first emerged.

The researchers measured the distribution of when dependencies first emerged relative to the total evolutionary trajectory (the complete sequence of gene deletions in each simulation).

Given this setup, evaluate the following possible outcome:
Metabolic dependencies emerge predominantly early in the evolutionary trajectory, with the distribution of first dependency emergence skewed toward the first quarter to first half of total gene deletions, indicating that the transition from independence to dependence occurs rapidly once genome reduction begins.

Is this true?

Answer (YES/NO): NO